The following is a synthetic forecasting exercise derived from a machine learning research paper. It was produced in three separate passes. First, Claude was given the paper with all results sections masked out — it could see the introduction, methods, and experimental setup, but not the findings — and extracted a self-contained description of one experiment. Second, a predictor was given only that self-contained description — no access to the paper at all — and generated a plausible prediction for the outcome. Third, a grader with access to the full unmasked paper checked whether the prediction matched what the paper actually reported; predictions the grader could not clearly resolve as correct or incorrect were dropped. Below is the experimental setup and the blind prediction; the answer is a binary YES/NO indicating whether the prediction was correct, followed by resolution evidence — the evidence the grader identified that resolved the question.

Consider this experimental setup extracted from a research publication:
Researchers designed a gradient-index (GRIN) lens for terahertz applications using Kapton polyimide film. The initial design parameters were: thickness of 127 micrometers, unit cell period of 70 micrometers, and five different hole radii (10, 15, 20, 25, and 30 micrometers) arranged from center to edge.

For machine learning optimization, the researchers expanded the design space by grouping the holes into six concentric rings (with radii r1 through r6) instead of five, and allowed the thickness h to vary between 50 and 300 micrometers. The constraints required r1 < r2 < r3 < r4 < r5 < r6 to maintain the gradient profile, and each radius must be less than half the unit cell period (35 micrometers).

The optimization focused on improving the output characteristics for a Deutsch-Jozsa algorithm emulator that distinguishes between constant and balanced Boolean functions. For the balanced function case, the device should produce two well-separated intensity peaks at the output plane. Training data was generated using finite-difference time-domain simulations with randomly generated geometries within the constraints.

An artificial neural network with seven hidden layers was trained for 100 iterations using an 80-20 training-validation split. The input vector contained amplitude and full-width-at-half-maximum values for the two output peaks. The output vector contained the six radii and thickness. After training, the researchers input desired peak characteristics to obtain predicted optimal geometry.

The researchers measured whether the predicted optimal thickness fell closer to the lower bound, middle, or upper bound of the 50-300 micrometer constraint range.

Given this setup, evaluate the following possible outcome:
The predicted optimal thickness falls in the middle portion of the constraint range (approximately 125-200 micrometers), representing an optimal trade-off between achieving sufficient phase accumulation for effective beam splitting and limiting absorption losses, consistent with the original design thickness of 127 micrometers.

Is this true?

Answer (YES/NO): NO